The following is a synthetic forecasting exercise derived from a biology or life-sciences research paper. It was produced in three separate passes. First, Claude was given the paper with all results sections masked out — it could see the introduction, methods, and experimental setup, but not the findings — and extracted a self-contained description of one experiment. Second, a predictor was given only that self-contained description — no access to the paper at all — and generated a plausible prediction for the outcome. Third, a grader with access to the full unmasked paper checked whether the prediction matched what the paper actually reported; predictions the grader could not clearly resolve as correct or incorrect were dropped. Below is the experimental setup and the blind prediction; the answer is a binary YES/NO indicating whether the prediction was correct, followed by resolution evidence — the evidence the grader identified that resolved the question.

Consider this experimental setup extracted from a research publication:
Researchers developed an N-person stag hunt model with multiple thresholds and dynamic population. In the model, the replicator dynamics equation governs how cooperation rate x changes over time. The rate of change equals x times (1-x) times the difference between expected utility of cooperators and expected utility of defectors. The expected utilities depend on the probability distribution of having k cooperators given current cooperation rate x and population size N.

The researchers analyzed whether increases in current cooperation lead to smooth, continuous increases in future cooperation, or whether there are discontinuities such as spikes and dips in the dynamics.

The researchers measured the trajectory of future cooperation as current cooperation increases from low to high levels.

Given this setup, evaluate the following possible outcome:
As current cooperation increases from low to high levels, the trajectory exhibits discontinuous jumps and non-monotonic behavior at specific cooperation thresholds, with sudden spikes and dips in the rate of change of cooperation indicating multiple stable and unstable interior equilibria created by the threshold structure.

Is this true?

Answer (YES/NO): YES